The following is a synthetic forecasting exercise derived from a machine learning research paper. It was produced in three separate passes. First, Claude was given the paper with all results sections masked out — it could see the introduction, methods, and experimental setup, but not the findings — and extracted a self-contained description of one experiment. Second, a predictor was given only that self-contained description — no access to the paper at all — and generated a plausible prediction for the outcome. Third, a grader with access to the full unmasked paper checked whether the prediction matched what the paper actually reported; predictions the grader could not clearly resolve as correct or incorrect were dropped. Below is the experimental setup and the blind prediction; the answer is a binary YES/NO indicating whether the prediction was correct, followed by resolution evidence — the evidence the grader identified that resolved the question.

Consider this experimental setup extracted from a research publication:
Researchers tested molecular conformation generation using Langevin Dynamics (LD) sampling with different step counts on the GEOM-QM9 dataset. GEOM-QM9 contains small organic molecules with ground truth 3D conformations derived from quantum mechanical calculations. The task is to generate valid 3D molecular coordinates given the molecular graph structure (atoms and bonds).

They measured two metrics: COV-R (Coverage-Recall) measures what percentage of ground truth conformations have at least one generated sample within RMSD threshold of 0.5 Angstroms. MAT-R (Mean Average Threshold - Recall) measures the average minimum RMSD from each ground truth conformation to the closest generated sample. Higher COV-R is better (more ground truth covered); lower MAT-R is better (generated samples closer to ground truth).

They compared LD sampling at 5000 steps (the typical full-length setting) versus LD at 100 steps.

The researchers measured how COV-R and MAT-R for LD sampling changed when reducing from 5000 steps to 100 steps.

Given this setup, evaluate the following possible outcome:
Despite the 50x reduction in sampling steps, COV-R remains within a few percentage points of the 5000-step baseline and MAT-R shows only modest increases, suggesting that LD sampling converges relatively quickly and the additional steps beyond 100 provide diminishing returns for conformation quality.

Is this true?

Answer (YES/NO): NO